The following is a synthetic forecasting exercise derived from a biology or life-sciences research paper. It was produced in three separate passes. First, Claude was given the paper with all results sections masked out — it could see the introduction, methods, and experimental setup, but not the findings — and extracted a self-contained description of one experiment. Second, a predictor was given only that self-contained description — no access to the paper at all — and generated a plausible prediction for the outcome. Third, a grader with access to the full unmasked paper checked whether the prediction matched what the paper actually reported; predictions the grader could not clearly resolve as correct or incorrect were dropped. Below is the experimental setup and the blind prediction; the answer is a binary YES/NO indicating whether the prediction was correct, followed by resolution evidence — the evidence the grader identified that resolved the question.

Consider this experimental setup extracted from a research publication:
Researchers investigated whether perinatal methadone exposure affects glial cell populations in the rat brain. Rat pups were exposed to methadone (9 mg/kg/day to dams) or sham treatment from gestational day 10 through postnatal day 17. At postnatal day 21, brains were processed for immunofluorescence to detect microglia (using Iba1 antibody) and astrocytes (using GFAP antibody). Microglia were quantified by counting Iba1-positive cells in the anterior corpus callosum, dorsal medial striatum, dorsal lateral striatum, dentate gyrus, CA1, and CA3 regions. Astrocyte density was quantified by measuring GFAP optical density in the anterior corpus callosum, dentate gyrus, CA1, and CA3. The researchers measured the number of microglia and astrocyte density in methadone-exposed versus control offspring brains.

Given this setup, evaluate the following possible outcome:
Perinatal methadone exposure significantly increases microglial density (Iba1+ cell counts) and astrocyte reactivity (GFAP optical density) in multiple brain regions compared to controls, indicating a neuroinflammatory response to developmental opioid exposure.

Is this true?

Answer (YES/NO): NO